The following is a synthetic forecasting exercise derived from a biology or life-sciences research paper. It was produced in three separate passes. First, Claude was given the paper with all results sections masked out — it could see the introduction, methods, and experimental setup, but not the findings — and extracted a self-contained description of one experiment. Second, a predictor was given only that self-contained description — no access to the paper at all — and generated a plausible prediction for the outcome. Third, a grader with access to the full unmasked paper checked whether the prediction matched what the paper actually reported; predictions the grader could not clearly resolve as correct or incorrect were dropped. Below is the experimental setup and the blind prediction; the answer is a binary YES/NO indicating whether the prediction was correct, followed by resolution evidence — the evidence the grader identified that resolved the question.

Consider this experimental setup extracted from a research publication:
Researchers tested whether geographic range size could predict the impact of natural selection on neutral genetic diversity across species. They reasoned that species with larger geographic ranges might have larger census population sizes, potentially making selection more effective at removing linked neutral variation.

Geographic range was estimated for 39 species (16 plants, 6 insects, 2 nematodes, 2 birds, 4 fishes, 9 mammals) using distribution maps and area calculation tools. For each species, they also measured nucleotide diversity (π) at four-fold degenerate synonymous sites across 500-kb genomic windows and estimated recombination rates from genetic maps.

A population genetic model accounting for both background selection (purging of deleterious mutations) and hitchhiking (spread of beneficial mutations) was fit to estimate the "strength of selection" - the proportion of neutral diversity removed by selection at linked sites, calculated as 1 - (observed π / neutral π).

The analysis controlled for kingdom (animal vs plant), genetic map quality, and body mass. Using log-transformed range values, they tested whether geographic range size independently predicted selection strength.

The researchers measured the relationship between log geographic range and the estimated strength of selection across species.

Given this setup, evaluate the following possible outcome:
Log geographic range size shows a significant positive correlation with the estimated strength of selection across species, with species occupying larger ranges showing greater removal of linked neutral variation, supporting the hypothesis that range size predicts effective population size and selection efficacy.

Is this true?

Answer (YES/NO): YES